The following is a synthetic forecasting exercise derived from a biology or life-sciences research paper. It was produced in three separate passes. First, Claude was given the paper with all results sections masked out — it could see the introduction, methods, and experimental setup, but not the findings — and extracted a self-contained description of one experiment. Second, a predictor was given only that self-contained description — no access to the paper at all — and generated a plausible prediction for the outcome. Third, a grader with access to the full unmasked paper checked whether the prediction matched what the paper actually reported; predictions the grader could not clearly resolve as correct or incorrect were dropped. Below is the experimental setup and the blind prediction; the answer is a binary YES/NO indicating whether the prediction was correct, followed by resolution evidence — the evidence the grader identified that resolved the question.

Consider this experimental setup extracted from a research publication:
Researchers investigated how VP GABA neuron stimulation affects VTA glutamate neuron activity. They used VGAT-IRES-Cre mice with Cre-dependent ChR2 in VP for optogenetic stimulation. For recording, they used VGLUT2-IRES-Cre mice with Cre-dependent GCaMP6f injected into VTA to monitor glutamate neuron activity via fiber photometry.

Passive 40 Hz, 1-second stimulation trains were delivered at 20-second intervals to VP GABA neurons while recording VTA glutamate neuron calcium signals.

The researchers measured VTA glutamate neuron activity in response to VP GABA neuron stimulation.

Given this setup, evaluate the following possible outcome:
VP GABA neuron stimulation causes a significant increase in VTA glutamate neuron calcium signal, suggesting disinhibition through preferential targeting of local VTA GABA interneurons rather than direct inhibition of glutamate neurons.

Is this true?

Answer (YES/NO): YES